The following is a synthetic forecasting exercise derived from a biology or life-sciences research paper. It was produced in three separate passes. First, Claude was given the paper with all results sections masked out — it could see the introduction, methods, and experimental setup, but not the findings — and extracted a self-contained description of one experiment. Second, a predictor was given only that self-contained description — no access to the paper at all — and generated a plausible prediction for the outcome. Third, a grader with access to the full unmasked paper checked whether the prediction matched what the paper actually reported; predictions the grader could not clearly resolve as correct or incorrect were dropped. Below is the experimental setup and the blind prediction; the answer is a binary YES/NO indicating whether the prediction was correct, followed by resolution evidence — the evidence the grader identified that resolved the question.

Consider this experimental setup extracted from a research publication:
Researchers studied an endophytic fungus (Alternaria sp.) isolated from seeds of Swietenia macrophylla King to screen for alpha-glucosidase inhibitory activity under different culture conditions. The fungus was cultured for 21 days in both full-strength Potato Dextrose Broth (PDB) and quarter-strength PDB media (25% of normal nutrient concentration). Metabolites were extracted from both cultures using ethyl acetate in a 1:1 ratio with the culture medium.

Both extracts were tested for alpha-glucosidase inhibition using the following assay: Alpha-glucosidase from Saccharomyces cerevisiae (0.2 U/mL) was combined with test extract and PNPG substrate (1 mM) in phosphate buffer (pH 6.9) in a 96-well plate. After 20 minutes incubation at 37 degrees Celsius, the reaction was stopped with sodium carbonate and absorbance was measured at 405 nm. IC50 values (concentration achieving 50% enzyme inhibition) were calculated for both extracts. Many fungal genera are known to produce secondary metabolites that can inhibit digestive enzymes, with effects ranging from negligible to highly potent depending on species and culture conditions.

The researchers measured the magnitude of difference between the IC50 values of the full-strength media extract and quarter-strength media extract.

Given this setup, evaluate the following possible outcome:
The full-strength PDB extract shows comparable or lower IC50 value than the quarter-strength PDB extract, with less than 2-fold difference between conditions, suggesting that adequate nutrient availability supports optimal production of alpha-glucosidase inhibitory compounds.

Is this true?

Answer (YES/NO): NO